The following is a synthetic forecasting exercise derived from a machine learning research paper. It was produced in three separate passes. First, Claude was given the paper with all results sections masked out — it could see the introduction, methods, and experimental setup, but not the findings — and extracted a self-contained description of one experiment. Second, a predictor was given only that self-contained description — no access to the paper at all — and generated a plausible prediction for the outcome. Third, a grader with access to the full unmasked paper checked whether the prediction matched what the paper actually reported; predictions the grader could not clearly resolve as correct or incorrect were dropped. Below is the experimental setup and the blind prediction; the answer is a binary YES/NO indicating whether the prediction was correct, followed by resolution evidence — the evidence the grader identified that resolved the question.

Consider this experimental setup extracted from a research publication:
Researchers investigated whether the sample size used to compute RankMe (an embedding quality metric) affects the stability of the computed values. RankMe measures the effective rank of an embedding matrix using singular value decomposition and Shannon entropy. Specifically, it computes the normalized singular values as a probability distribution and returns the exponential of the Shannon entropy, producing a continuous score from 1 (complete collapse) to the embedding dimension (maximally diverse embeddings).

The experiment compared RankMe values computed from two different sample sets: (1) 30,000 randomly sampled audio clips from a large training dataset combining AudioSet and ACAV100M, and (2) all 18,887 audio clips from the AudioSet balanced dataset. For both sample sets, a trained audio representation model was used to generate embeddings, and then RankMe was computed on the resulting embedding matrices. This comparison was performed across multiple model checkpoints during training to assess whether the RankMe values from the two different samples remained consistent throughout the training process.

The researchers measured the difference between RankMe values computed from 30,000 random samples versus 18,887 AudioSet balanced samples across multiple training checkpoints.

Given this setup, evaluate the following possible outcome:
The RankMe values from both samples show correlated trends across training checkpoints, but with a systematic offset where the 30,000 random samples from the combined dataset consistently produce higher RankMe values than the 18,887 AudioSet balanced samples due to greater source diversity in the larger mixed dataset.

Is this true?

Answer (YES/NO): NO